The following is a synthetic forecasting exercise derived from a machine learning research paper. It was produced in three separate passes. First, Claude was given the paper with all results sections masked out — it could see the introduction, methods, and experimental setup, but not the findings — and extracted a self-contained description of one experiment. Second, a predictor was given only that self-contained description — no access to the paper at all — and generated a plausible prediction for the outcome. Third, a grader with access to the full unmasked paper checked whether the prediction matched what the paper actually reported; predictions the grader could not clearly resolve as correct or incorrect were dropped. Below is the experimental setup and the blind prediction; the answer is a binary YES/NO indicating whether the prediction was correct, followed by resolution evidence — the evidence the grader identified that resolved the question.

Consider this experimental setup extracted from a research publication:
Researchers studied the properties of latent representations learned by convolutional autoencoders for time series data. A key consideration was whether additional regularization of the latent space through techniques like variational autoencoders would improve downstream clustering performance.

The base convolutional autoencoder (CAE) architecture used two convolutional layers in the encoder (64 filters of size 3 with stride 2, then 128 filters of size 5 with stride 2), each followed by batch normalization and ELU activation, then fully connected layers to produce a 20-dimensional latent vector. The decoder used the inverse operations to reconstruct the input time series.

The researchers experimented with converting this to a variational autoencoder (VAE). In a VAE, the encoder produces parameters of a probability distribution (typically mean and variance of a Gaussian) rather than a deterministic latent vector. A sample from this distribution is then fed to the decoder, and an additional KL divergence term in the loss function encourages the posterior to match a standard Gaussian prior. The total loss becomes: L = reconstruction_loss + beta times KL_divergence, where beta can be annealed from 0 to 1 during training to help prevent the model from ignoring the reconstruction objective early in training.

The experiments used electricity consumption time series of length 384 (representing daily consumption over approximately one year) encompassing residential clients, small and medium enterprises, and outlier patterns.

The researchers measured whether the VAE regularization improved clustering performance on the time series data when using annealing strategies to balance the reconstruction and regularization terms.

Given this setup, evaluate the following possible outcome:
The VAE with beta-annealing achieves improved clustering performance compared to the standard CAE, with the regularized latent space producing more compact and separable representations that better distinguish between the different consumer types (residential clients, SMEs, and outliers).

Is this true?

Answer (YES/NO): NO